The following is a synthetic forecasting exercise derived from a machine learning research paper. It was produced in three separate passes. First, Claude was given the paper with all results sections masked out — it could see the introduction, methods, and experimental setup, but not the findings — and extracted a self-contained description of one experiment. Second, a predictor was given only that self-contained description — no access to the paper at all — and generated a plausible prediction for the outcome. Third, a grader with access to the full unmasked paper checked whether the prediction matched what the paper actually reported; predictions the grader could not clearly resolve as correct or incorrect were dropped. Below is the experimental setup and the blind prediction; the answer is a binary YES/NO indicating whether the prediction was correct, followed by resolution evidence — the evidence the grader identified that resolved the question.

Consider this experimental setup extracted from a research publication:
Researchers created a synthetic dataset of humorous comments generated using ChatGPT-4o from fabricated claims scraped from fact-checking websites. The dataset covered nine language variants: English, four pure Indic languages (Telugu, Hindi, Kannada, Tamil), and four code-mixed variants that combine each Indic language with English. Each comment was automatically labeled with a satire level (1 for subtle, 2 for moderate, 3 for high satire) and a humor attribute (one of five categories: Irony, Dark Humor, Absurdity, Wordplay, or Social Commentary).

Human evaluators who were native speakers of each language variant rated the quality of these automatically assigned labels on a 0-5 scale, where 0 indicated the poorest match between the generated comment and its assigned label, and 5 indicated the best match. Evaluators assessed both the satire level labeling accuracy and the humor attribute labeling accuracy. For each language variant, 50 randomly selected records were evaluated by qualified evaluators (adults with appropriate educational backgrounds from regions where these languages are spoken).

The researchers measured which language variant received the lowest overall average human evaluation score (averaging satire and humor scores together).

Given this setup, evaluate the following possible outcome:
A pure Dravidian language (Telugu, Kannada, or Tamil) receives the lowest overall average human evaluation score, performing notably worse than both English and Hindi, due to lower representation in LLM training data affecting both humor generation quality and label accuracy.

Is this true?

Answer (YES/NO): YES